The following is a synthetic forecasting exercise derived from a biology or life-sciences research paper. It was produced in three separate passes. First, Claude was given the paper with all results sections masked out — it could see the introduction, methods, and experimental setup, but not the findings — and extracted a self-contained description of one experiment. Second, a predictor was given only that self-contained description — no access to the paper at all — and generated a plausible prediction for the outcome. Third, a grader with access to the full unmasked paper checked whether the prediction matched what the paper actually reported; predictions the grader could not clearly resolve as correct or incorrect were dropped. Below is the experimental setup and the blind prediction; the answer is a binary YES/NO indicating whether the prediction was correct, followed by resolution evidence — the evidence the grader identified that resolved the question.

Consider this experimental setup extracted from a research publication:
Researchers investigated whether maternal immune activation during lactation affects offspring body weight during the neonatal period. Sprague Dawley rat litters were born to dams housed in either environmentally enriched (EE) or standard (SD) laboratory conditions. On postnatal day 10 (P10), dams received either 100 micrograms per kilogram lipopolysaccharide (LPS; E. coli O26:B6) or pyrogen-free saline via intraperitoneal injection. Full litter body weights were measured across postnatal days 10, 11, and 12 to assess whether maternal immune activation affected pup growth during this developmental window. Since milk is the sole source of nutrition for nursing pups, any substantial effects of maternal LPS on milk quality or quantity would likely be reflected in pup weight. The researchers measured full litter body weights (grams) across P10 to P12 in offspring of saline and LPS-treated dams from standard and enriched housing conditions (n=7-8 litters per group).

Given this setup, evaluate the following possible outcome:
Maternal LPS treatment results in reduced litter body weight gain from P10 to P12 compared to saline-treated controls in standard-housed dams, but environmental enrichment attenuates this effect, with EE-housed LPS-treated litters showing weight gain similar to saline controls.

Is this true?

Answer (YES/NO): NO